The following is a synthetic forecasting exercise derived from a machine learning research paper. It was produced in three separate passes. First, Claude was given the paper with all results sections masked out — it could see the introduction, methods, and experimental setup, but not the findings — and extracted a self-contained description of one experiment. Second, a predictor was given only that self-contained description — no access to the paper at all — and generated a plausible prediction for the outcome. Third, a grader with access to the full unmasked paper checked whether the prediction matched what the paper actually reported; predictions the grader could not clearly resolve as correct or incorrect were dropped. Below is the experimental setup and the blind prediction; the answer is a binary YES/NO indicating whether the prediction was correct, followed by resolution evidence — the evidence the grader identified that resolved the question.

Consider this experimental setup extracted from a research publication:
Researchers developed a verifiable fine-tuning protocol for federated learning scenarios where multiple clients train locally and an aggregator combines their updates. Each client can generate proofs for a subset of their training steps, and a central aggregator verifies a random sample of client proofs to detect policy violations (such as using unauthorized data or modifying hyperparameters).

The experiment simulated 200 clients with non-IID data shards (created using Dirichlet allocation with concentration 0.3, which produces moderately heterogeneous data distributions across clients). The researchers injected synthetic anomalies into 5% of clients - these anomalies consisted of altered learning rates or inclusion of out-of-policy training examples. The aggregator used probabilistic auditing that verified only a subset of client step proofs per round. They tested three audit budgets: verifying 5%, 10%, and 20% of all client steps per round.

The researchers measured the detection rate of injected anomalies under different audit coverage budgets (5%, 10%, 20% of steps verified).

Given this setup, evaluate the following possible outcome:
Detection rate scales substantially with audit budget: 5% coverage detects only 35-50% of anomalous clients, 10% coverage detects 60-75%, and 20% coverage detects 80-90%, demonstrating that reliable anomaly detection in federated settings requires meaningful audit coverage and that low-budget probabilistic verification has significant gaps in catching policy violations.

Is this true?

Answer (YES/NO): NO